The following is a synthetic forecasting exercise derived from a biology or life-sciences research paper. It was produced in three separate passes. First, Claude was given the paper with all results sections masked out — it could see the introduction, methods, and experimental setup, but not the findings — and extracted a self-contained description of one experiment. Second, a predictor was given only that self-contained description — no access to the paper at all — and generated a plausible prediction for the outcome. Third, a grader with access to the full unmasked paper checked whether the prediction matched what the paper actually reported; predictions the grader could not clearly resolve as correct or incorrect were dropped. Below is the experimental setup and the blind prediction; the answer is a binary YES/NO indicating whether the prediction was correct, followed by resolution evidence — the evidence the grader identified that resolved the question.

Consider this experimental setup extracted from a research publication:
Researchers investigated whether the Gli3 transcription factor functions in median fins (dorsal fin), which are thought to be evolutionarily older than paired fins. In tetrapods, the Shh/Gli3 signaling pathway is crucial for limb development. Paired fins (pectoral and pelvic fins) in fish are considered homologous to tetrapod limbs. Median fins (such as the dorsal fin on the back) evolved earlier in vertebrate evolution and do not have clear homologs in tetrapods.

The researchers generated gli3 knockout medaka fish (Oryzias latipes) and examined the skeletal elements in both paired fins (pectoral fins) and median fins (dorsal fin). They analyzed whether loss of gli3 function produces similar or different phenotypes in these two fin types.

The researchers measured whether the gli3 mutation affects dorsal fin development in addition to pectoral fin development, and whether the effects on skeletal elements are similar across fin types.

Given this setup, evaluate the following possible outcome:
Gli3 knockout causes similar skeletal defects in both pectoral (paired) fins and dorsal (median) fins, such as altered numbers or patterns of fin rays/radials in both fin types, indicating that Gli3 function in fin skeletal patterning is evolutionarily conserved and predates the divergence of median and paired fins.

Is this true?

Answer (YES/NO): YES